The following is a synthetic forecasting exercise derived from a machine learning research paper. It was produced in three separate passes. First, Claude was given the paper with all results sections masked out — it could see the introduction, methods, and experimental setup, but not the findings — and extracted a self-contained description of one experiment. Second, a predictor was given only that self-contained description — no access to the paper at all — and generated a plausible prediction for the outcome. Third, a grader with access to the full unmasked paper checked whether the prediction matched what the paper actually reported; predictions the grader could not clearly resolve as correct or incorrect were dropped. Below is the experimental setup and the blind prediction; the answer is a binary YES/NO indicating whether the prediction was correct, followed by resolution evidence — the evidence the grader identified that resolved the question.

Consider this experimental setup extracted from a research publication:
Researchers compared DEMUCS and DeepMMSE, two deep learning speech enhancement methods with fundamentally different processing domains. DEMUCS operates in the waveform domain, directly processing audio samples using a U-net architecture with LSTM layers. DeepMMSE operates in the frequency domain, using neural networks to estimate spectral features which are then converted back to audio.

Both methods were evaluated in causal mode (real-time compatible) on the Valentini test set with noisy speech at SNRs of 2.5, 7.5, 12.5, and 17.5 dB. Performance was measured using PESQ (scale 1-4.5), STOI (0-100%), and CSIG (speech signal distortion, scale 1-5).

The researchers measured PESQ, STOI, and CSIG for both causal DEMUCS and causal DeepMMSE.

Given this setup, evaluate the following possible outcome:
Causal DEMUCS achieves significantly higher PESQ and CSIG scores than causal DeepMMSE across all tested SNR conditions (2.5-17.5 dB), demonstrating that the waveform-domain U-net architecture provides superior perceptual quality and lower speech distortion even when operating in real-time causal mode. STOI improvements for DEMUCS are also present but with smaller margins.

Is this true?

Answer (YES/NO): NO